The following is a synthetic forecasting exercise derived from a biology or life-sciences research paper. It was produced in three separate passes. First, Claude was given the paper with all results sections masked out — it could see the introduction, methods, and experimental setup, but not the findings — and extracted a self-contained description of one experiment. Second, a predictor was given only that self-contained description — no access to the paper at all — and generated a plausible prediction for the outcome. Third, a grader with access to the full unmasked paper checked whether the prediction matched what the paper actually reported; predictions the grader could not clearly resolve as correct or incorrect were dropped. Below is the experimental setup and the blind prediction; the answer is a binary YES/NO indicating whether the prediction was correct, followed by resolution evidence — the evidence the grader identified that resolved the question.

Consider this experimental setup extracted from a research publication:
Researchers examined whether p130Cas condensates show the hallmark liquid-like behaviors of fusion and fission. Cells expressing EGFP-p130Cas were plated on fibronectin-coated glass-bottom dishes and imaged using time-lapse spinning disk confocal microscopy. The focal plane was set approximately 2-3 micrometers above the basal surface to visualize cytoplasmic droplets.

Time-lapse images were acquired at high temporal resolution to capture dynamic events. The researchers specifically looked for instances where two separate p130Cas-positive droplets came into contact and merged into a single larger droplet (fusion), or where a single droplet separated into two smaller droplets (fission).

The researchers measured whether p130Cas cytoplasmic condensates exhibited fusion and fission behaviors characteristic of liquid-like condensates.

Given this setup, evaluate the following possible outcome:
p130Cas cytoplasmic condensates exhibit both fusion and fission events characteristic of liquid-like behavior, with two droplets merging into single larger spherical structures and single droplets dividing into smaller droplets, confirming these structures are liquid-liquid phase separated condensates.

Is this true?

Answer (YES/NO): YES